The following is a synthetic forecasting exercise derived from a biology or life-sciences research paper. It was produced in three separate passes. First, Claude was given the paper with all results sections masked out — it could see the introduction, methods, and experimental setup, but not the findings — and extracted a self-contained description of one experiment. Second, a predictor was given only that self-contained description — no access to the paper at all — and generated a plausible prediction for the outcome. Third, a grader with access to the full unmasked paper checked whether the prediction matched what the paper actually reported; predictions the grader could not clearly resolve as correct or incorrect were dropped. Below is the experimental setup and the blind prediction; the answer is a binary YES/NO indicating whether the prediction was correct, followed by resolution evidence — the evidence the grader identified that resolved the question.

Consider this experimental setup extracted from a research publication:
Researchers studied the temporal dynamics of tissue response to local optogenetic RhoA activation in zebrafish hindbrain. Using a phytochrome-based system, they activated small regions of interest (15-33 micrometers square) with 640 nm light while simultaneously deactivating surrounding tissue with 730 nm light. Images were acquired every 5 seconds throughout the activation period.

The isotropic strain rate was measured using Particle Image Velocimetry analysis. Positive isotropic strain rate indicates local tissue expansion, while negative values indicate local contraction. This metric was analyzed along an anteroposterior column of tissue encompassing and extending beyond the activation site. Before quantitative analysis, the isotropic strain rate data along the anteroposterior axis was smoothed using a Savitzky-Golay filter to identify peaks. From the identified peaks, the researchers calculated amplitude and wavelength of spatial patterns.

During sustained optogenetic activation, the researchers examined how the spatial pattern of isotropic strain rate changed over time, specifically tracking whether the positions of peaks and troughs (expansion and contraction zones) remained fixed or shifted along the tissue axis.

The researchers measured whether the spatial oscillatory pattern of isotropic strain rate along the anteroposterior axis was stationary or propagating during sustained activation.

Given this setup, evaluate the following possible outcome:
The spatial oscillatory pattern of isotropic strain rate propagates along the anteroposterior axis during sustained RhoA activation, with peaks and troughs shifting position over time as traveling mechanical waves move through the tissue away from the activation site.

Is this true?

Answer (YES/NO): NO